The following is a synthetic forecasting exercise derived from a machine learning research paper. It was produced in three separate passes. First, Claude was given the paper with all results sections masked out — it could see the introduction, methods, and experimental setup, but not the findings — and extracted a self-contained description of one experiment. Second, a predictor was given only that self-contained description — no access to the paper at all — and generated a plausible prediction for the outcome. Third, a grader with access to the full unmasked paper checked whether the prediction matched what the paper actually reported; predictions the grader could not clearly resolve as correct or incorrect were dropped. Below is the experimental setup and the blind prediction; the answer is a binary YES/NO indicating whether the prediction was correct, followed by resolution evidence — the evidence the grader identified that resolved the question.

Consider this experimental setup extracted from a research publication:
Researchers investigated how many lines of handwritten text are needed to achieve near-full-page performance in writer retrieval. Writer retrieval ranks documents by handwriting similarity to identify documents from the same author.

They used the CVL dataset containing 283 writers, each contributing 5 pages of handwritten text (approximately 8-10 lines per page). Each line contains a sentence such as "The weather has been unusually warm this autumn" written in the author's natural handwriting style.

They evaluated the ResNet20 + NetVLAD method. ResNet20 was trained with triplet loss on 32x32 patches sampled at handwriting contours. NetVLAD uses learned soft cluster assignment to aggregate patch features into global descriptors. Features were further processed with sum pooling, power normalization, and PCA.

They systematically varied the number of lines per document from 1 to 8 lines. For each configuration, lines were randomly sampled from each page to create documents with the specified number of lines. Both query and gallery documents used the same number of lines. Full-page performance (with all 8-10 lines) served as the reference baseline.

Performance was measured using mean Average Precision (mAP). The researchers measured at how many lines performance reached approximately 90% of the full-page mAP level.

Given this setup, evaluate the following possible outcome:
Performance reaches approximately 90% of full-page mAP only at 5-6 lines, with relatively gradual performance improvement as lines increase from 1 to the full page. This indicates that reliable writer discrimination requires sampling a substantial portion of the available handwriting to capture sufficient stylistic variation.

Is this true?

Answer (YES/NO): NO